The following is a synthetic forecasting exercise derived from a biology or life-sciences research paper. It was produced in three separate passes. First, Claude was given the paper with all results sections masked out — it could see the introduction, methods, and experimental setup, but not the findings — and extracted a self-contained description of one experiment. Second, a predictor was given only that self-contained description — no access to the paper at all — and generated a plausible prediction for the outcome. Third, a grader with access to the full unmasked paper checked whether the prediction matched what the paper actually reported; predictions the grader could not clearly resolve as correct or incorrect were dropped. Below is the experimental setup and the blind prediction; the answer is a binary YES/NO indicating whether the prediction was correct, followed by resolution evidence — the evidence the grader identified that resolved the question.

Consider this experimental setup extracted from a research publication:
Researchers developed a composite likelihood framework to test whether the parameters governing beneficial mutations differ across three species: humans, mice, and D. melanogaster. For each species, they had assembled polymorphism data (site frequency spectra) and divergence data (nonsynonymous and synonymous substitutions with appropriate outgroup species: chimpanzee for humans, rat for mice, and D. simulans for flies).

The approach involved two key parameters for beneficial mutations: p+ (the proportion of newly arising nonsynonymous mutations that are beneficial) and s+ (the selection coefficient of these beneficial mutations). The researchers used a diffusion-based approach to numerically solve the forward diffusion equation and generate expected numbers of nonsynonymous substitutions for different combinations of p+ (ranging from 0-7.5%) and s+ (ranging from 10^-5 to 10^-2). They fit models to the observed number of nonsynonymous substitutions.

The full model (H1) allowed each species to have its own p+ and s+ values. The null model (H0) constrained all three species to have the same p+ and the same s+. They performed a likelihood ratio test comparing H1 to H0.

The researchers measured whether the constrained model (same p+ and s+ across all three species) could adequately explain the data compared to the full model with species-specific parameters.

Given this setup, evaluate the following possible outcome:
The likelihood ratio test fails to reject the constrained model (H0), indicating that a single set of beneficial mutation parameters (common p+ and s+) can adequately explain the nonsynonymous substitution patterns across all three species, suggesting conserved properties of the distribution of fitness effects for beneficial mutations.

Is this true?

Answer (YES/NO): NO